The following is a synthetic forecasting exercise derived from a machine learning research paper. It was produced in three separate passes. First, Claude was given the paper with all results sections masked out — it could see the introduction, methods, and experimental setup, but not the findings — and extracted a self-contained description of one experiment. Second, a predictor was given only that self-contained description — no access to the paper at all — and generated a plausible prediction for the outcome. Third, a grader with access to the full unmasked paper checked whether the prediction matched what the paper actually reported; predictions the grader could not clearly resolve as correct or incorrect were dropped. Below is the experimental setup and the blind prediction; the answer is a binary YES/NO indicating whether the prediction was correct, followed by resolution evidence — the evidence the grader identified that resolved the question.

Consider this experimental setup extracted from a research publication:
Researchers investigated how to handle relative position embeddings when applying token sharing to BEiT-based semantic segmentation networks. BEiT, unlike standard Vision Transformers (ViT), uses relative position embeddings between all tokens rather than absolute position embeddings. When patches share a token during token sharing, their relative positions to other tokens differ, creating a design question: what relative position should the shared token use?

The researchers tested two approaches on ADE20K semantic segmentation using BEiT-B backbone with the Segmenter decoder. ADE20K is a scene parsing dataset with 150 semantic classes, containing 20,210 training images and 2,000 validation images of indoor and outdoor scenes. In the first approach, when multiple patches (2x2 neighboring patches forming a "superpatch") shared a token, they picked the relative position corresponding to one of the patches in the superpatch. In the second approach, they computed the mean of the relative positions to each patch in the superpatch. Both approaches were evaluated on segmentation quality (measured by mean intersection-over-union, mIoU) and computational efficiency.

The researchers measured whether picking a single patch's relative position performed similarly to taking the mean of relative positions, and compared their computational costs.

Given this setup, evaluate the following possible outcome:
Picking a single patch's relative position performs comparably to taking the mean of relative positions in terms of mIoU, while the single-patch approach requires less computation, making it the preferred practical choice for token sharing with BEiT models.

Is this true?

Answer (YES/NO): YES